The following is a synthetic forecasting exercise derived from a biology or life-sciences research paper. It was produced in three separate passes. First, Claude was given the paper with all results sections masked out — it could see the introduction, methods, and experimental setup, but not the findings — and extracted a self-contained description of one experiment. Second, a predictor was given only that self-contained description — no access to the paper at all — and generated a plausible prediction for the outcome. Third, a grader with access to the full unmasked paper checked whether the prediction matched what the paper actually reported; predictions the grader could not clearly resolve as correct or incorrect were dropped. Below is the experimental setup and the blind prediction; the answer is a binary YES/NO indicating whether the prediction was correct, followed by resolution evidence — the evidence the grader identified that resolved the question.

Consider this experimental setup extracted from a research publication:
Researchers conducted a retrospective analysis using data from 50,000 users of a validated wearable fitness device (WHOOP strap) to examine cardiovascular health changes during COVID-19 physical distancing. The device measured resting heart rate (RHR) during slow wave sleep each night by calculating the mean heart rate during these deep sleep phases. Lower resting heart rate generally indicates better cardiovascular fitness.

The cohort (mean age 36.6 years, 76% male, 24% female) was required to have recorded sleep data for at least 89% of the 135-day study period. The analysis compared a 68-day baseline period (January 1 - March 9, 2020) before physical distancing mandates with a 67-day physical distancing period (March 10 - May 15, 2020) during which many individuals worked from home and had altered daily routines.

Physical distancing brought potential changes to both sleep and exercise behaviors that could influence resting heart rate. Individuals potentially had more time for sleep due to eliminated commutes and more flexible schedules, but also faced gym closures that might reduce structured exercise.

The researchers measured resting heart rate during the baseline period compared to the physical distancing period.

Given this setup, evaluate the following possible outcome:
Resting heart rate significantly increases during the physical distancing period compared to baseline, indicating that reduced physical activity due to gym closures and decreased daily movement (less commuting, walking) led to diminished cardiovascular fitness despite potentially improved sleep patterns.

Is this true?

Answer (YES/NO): NO